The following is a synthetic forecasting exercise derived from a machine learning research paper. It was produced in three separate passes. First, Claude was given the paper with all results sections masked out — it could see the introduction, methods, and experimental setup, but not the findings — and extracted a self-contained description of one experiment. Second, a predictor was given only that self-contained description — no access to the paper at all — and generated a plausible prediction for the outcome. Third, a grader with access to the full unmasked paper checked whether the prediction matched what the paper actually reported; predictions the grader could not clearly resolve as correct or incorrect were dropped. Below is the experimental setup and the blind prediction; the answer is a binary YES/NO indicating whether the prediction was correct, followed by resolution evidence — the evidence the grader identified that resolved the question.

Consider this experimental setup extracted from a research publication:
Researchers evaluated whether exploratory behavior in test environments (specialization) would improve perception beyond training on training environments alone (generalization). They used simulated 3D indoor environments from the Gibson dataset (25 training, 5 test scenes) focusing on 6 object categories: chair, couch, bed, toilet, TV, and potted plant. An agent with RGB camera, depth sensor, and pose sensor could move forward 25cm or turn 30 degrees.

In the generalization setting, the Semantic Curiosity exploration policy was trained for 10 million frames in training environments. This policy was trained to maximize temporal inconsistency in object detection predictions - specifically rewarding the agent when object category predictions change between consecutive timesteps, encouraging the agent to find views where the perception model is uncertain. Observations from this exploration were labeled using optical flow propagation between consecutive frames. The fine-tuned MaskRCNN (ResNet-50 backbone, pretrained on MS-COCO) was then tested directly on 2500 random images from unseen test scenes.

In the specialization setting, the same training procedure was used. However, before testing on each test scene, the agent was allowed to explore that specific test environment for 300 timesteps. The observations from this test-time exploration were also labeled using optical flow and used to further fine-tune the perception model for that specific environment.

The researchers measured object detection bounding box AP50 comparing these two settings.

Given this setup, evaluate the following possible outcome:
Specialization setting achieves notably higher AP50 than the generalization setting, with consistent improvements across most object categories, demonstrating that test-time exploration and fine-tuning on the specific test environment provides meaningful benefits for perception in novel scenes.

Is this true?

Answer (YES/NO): NO